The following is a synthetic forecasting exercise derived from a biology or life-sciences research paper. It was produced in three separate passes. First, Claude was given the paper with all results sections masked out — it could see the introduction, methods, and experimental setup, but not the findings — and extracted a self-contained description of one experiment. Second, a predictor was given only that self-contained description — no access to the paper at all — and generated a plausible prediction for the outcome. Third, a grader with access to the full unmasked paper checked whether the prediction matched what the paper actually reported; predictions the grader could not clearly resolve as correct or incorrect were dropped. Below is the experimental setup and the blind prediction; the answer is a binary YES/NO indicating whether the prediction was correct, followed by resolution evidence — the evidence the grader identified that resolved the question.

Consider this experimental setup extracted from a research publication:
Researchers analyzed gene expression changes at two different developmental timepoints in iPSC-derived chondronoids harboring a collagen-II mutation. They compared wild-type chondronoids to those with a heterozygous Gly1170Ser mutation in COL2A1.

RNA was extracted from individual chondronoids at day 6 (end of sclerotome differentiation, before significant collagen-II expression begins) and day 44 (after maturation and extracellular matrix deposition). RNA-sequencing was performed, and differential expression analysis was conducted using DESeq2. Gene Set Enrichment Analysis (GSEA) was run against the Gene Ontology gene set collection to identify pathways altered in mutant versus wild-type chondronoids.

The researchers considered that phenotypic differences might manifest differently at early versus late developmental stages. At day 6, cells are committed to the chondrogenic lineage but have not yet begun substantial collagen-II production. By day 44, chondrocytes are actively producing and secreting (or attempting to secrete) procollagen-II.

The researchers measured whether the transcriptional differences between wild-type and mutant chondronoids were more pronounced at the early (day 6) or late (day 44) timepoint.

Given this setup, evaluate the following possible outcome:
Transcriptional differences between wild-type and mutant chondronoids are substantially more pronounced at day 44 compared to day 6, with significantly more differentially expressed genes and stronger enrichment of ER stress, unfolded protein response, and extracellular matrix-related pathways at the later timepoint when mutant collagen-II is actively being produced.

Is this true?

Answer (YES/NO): NO